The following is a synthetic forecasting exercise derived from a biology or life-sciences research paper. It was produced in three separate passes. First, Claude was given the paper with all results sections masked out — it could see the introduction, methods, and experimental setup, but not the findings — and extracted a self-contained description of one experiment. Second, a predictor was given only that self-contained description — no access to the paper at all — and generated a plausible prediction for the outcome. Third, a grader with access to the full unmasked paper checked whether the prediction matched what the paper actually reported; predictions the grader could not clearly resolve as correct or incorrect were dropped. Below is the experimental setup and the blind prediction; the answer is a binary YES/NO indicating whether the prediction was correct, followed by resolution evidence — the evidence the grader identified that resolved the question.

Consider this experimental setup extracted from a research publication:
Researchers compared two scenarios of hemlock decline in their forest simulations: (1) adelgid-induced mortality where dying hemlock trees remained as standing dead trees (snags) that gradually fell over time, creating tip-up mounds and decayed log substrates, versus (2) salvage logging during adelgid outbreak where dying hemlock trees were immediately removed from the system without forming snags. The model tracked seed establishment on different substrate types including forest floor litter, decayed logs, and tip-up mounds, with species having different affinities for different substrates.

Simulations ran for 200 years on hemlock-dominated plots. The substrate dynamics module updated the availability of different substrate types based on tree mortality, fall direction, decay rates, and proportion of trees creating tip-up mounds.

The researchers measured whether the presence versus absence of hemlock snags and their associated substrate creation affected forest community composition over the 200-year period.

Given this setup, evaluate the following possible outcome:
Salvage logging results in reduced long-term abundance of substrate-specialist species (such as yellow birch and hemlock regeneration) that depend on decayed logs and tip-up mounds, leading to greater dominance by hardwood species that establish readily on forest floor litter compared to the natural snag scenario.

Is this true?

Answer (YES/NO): NO